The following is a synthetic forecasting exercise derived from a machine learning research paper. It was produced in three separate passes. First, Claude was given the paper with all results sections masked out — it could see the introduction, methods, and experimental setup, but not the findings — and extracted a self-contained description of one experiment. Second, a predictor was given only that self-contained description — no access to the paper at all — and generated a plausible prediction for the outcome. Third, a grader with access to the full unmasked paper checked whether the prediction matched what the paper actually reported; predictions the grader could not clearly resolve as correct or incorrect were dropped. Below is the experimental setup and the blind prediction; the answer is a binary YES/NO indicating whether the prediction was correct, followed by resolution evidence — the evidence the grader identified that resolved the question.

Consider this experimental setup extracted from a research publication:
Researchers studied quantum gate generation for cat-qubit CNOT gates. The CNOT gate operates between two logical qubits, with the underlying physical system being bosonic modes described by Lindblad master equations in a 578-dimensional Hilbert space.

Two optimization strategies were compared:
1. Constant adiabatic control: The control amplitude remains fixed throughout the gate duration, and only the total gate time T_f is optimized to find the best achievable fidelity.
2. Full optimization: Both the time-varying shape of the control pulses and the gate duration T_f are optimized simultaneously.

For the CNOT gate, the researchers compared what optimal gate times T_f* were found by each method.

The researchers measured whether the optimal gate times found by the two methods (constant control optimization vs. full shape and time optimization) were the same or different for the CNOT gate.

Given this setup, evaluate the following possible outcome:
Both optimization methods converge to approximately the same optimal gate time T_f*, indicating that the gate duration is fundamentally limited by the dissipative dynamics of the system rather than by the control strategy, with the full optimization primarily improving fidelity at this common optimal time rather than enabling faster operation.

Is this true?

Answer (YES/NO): NO